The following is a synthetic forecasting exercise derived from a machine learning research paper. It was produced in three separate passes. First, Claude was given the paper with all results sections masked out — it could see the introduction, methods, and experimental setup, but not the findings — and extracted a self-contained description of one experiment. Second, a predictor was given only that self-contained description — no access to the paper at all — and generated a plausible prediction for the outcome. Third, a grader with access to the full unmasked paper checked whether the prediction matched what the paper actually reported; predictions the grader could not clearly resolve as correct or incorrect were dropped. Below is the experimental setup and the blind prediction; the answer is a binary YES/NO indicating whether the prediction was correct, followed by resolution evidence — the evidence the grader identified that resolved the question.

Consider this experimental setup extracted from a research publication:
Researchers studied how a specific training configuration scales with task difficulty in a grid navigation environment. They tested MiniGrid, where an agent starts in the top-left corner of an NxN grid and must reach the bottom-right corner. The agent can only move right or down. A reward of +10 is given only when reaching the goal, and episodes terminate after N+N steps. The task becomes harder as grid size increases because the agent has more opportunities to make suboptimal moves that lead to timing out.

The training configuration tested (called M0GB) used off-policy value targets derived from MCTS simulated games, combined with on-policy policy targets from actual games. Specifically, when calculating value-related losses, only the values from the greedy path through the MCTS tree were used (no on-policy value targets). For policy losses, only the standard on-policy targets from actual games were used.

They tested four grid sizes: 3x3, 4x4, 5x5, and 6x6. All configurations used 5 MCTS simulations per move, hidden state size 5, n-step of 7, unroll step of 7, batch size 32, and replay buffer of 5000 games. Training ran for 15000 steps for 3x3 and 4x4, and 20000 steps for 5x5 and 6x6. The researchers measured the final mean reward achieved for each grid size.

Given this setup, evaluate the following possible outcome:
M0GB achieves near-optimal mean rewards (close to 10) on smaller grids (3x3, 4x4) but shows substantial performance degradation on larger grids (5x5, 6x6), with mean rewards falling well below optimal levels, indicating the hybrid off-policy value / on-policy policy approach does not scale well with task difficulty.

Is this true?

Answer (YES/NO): NO